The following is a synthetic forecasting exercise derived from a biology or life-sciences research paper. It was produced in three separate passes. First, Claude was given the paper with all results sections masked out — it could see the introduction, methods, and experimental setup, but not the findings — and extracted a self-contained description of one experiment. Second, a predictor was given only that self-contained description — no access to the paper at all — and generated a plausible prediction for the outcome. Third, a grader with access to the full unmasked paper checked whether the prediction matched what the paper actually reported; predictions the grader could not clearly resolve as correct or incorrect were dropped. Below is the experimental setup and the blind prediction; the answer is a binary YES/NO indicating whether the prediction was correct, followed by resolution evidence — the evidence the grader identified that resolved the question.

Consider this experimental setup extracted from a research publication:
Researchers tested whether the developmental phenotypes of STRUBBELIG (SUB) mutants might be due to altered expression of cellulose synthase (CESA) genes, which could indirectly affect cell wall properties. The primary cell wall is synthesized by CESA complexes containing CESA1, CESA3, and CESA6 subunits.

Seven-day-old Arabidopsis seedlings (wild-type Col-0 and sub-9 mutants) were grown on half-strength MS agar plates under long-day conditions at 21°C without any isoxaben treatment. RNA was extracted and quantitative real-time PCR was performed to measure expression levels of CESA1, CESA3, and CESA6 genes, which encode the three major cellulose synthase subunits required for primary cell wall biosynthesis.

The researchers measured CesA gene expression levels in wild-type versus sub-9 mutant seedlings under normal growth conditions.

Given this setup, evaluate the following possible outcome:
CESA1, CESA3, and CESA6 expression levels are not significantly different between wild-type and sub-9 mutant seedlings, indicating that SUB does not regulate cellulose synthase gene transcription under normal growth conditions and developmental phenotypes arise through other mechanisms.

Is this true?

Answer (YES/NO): YES